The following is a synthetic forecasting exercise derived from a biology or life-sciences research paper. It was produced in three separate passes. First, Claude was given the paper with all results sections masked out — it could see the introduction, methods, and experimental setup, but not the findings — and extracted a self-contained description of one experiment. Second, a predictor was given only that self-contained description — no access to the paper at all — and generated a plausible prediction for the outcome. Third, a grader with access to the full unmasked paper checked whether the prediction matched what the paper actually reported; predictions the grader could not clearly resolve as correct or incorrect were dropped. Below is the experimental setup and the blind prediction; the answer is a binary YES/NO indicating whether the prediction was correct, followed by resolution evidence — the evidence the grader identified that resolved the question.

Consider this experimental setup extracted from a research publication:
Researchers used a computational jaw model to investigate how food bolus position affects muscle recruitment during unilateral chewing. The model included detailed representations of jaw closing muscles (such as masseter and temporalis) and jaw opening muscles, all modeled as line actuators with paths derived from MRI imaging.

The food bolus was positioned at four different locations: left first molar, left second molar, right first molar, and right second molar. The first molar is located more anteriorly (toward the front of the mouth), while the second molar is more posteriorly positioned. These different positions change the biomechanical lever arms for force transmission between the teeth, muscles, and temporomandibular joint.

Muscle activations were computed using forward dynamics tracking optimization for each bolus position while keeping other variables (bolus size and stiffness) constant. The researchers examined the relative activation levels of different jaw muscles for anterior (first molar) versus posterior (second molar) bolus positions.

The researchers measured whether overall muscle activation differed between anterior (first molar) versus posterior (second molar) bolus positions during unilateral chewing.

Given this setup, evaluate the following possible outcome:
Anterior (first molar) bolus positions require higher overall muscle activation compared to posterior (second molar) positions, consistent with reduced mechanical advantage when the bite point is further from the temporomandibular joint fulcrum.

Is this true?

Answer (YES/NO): NO